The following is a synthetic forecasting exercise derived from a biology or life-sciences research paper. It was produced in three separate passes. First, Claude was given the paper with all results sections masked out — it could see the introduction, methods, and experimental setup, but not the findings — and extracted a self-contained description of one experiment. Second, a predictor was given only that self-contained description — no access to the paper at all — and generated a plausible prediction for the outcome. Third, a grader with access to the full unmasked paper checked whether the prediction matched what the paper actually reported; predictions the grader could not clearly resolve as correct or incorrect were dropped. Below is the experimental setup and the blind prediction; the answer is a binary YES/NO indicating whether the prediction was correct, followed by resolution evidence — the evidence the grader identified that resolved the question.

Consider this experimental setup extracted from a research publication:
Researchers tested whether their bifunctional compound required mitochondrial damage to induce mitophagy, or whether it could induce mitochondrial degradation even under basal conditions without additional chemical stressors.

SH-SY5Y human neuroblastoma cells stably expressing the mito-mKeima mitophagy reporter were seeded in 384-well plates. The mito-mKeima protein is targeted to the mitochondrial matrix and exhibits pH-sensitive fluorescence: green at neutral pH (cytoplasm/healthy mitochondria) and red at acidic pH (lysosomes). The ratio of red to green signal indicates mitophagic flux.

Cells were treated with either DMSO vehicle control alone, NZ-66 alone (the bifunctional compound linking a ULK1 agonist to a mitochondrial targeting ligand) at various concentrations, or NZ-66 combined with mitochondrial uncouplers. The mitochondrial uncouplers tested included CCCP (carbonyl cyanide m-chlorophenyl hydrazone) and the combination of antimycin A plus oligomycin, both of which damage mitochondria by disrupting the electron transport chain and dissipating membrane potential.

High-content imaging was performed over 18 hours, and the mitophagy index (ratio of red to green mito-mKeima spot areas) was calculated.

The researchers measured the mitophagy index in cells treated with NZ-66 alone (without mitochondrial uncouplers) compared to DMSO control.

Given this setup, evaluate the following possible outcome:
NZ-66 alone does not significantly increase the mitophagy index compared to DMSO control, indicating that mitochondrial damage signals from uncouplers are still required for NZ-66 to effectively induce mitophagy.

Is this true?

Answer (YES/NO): NO